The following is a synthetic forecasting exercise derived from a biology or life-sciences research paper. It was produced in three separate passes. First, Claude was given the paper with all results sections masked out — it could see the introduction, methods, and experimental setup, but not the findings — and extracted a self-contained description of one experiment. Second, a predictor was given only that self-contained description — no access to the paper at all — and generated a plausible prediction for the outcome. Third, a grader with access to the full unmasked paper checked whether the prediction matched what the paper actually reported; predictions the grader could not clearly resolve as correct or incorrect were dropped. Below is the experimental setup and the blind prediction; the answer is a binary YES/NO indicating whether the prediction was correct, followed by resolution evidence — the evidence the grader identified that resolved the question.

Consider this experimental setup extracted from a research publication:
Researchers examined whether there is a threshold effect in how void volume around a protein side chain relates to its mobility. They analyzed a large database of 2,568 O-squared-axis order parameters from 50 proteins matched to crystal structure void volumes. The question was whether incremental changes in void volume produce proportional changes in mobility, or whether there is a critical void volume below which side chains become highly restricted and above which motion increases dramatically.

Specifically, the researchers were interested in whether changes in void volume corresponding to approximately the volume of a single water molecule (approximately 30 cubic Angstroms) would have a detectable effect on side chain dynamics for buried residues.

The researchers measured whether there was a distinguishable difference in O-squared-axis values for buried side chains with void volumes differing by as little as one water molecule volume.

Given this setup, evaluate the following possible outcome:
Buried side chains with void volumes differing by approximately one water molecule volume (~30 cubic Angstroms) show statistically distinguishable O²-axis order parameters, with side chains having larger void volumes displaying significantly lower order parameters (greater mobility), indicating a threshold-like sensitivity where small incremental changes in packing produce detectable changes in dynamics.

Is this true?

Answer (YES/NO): YES